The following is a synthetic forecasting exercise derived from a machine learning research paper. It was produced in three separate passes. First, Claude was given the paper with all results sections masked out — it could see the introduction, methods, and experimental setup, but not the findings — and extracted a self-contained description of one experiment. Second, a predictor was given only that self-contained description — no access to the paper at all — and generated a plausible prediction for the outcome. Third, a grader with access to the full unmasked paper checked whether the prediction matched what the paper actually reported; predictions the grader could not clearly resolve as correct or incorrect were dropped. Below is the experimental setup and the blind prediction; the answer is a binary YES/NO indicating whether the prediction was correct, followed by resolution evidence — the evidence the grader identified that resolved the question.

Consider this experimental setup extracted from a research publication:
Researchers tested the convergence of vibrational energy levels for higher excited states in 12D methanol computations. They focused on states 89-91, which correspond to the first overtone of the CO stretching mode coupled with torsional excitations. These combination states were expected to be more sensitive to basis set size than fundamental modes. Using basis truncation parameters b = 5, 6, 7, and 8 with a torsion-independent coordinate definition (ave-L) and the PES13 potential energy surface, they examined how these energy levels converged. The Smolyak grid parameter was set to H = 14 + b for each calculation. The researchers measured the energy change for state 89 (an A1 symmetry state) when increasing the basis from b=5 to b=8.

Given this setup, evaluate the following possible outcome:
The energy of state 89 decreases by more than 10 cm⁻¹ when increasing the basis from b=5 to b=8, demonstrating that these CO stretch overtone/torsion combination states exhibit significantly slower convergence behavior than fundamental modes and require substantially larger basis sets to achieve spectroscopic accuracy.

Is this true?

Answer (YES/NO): YES